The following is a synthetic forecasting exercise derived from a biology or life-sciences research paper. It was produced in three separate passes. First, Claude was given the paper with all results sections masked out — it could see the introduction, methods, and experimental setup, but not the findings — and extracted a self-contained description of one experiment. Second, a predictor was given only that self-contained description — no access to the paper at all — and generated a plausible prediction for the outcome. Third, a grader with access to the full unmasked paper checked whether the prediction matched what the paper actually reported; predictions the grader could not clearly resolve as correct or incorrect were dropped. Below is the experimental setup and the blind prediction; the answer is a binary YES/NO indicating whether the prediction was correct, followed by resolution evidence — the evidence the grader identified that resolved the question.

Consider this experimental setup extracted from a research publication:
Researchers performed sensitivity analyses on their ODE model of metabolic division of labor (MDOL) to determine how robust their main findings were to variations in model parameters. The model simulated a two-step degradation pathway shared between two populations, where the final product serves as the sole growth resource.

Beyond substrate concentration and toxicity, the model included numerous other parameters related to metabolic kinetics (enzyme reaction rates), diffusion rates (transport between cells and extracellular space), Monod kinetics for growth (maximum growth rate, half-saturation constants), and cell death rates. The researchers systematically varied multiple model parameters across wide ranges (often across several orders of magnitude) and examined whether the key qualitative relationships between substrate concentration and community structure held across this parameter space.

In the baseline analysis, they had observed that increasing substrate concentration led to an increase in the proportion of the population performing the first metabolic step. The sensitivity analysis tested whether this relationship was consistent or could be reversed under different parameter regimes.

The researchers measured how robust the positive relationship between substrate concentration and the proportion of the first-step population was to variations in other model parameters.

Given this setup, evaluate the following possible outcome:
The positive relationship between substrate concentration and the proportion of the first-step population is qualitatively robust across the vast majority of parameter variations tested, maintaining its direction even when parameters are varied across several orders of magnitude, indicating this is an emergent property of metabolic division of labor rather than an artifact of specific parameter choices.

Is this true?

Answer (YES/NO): YES